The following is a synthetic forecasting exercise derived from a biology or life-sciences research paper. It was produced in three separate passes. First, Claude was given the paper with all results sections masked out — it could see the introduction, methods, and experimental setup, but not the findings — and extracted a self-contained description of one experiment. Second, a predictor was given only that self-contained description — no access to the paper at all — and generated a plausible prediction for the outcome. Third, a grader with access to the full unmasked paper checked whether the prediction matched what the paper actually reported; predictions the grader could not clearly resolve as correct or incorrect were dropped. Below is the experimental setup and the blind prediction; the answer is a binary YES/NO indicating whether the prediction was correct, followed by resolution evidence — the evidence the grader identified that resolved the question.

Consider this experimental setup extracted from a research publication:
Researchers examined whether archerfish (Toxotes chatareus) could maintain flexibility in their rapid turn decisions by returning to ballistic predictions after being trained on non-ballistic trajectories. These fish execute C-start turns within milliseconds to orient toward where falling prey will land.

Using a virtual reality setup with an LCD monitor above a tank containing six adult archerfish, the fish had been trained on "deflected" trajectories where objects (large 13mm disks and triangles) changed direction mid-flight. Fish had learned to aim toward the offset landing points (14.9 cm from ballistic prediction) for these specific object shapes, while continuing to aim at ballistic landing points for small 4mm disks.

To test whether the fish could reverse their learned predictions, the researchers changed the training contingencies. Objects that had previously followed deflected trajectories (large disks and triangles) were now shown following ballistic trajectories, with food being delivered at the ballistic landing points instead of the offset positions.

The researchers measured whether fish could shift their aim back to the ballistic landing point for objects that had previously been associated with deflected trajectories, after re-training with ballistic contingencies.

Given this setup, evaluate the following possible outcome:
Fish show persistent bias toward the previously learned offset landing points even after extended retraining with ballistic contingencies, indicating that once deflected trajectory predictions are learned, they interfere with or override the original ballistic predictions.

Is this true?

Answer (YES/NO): NO